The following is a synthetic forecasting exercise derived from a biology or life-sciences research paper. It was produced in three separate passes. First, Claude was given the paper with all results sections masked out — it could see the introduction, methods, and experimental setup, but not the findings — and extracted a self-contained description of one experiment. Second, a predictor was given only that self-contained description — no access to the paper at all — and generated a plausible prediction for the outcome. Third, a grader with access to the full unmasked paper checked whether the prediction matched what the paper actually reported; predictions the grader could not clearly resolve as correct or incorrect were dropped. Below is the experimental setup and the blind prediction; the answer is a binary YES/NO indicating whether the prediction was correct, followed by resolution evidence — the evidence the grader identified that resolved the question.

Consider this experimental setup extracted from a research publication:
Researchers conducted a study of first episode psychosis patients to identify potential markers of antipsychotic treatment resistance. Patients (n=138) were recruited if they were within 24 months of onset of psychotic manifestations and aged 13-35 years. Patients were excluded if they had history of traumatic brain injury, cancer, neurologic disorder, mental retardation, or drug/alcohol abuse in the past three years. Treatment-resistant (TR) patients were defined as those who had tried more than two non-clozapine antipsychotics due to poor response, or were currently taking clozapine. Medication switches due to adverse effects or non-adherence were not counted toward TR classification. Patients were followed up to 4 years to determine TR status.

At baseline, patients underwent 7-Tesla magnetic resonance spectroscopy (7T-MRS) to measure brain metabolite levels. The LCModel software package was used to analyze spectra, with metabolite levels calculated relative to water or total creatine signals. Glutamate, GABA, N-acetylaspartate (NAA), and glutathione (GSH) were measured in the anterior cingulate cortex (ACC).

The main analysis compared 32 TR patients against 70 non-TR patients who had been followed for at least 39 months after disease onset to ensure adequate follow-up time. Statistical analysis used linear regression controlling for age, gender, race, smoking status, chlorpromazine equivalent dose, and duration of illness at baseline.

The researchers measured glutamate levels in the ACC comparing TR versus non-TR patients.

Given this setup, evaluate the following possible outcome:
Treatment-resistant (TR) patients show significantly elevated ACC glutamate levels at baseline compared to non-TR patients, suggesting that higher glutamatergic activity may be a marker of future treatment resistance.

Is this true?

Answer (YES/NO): NO